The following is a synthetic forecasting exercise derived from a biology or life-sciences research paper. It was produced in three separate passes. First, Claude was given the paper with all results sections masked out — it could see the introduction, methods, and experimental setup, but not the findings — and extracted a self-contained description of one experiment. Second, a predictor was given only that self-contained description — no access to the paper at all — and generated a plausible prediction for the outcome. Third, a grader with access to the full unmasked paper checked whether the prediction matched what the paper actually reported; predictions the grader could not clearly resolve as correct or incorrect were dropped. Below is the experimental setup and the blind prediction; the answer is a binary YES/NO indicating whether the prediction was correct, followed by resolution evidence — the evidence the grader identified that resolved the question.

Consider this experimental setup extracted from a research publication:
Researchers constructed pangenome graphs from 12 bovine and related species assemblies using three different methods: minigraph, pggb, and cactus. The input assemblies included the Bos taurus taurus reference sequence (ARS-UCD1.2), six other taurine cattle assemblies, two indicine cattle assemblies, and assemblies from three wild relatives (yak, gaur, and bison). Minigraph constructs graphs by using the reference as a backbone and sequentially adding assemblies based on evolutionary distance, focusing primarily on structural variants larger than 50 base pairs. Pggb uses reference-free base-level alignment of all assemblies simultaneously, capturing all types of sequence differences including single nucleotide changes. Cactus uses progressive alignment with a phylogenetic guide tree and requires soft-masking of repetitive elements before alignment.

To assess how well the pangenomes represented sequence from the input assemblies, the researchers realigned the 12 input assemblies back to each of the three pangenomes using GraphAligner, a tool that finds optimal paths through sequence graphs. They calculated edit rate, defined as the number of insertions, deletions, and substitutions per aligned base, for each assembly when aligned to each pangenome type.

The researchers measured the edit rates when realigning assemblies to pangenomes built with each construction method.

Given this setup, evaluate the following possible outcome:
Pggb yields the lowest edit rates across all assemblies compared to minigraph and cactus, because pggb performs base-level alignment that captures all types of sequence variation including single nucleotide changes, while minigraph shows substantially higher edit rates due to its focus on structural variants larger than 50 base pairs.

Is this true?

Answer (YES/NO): NO